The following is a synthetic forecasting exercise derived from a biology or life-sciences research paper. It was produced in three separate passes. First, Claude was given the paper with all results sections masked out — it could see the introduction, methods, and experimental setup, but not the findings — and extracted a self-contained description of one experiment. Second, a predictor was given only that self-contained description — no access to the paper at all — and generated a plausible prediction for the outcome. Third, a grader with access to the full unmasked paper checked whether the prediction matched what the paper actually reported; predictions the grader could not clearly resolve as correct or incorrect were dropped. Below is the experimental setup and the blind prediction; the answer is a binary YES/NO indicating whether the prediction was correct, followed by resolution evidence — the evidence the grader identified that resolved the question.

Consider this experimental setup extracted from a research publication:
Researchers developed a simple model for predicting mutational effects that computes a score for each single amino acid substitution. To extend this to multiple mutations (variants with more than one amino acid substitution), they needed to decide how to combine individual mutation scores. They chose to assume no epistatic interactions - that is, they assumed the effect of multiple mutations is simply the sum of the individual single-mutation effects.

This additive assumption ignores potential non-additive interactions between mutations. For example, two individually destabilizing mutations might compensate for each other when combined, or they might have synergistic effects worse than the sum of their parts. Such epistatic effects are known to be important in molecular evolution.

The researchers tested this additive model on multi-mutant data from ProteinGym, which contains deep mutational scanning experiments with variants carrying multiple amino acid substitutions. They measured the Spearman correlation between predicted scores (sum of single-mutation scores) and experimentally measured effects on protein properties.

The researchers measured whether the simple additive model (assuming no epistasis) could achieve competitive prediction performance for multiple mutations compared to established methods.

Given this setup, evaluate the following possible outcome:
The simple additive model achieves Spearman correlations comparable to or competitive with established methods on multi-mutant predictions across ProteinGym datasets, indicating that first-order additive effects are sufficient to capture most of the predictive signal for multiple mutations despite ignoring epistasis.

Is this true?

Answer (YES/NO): YES